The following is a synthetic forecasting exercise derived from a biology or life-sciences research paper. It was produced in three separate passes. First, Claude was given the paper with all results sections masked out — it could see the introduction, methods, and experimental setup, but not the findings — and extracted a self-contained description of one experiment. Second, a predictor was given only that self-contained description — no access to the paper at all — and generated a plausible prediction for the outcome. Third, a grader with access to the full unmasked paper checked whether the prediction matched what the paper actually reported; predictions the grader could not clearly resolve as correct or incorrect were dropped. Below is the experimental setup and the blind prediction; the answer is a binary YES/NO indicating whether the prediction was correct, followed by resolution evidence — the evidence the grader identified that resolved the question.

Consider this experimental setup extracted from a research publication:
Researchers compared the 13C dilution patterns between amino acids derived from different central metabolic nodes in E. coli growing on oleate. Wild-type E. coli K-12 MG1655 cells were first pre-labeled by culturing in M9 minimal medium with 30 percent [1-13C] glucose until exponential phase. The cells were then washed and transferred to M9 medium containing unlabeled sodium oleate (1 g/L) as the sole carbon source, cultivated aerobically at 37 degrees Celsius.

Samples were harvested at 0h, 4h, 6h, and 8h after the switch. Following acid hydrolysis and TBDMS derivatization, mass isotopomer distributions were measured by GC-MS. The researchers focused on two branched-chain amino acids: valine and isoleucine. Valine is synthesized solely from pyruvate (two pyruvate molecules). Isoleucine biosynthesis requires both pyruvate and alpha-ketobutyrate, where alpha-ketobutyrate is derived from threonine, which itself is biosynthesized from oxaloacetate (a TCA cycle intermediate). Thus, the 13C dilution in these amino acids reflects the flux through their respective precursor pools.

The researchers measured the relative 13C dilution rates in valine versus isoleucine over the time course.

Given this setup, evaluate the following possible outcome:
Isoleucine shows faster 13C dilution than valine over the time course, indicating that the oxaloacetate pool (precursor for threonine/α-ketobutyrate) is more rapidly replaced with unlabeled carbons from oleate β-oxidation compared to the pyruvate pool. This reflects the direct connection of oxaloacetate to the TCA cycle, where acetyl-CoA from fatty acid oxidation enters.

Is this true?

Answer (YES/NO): NO